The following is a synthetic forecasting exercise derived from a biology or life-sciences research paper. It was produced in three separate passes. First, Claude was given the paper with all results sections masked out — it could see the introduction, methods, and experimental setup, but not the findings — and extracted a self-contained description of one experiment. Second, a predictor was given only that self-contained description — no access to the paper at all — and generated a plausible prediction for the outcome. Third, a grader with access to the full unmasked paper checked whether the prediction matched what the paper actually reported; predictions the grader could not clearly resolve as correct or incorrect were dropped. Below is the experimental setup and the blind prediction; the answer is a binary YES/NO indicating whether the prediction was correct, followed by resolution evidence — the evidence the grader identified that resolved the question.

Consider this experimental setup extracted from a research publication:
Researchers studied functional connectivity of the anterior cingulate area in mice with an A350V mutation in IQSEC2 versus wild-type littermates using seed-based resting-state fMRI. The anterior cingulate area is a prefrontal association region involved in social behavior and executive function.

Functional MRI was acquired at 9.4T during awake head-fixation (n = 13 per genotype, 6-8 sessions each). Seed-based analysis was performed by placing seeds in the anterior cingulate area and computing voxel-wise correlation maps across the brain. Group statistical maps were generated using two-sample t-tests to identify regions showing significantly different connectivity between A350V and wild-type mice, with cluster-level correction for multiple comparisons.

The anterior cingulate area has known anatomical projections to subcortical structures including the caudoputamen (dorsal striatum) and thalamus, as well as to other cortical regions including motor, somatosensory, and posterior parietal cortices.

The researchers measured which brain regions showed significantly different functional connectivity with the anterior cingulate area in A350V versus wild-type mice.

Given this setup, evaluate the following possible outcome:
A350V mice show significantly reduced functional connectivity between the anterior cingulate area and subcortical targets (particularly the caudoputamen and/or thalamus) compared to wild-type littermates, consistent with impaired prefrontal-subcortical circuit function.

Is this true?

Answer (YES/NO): NO